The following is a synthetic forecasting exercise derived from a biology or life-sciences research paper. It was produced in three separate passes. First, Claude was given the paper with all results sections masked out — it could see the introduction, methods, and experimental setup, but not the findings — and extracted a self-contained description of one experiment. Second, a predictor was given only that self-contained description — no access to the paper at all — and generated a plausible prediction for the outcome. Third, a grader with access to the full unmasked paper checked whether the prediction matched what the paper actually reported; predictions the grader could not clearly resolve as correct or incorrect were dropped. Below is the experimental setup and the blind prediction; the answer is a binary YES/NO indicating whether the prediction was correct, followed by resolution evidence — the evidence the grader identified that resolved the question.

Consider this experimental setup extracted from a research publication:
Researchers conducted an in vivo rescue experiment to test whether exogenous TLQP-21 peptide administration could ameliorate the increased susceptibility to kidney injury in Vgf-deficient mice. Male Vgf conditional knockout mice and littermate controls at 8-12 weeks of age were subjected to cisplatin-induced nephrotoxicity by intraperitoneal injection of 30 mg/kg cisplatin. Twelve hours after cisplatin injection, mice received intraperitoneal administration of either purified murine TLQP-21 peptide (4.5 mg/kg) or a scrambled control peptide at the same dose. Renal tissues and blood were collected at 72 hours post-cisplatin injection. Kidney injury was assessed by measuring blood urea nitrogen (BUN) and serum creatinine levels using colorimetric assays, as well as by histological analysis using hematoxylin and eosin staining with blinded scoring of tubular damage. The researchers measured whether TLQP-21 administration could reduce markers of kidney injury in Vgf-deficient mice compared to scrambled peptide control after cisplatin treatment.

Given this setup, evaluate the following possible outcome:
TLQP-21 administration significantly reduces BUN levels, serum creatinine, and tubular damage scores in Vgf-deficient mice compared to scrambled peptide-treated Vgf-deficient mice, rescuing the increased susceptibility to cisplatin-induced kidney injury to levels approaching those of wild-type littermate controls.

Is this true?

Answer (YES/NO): NO